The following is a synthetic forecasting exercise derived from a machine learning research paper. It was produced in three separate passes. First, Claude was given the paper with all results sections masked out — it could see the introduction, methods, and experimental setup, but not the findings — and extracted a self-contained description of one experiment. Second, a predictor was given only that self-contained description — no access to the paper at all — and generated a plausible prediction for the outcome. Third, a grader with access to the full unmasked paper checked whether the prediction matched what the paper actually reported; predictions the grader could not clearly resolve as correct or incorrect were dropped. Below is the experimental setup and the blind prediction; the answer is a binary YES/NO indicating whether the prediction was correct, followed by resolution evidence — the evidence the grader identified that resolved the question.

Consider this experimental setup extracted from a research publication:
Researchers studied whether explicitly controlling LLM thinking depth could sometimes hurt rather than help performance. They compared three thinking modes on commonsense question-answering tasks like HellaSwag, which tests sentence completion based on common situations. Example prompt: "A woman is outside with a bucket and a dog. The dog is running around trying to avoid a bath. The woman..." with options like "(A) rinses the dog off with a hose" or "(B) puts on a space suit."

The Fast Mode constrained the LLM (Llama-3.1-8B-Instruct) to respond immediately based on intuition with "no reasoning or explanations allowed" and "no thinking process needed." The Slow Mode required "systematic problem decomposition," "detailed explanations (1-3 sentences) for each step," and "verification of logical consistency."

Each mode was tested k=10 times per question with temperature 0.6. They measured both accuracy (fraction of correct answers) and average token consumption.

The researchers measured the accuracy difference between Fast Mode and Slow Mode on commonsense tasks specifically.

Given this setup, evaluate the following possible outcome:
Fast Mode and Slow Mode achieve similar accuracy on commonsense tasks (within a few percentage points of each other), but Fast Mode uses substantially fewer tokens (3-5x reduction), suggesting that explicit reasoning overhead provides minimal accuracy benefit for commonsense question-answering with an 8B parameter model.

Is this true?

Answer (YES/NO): NO